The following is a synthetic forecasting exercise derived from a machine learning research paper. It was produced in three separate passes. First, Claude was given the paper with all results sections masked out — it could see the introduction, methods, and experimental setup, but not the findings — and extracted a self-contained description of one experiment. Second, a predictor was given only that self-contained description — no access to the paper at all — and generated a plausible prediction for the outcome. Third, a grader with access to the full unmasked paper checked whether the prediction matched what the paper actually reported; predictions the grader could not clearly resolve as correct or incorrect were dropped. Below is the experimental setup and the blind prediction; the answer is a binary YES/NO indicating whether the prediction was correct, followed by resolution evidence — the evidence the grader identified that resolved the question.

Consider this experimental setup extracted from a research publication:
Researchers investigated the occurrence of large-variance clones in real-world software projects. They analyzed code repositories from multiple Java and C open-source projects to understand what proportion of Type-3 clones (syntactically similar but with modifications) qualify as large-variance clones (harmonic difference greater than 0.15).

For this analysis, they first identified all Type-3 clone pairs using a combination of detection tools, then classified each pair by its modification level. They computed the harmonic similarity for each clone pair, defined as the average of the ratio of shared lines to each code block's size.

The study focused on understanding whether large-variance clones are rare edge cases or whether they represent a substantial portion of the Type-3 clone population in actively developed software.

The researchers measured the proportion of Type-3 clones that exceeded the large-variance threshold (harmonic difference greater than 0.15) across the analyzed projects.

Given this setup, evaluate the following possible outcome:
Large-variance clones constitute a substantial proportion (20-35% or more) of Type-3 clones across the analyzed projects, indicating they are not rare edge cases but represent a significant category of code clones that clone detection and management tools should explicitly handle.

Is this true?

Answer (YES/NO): YES